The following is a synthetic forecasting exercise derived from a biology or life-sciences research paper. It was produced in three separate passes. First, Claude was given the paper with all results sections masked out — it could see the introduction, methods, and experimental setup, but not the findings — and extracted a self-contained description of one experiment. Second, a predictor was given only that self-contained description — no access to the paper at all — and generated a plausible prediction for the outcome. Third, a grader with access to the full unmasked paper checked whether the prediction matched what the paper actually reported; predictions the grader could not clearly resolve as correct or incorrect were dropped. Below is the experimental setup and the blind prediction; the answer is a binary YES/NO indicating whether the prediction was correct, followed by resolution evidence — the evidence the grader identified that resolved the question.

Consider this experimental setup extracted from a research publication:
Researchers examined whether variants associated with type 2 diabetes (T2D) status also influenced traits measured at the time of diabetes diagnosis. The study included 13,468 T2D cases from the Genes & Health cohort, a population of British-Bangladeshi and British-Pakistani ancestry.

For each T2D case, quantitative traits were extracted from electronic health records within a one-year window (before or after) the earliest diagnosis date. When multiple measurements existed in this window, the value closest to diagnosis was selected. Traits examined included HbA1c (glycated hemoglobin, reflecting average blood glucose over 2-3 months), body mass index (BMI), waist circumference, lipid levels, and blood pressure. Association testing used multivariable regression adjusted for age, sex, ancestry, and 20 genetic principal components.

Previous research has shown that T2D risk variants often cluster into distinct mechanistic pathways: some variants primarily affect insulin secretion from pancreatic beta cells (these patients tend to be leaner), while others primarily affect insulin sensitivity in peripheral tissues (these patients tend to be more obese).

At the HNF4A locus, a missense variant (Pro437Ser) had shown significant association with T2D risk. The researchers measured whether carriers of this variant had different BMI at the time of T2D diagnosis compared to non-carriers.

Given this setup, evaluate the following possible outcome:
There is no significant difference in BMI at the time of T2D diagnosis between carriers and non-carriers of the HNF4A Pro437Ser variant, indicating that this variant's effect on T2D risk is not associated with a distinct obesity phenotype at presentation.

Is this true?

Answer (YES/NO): NO